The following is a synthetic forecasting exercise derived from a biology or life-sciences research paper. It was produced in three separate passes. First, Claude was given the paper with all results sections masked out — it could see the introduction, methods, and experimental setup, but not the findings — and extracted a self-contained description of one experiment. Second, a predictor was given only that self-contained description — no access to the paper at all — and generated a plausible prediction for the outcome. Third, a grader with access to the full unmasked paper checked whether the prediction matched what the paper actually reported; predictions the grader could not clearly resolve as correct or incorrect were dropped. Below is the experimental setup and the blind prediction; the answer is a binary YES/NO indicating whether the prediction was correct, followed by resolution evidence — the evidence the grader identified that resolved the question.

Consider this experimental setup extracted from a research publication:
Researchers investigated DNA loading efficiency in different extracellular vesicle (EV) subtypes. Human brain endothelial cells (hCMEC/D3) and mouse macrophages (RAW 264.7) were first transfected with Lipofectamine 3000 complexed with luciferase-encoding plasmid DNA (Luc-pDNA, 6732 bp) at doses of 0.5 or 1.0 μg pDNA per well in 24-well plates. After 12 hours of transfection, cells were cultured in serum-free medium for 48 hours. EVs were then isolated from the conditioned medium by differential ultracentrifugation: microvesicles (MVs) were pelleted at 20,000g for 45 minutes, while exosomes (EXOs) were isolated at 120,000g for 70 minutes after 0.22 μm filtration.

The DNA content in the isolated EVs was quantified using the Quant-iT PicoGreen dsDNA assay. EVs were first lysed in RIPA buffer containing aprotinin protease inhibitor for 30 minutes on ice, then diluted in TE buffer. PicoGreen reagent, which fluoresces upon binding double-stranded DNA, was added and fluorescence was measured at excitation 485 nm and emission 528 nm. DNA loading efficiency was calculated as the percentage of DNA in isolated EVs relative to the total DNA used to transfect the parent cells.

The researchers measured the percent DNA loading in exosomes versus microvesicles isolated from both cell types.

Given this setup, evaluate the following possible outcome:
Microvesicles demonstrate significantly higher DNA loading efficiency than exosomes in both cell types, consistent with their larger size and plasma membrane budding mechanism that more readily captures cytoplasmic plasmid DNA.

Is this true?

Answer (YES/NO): NO